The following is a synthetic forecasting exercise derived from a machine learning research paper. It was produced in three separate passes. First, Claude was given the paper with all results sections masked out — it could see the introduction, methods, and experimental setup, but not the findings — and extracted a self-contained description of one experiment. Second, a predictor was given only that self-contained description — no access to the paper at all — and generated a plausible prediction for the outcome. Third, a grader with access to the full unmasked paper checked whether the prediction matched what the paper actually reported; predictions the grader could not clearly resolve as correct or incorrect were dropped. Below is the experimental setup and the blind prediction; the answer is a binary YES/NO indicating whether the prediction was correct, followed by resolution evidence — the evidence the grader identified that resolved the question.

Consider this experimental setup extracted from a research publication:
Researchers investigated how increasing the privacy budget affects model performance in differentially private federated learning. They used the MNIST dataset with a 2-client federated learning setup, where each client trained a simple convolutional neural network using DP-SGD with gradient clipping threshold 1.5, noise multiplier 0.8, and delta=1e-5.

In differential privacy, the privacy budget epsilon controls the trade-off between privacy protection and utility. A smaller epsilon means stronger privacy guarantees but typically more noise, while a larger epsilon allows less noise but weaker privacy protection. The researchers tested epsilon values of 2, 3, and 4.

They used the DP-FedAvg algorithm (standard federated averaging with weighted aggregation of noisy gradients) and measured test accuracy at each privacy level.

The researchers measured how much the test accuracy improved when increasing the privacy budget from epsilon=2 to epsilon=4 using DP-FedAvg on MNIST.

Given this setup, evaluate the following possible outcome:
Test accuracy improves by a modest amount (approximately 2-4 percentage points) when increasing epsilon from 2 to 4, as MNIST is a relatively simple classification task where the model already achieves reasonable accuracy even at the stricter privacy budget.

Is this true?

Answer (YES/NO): NO